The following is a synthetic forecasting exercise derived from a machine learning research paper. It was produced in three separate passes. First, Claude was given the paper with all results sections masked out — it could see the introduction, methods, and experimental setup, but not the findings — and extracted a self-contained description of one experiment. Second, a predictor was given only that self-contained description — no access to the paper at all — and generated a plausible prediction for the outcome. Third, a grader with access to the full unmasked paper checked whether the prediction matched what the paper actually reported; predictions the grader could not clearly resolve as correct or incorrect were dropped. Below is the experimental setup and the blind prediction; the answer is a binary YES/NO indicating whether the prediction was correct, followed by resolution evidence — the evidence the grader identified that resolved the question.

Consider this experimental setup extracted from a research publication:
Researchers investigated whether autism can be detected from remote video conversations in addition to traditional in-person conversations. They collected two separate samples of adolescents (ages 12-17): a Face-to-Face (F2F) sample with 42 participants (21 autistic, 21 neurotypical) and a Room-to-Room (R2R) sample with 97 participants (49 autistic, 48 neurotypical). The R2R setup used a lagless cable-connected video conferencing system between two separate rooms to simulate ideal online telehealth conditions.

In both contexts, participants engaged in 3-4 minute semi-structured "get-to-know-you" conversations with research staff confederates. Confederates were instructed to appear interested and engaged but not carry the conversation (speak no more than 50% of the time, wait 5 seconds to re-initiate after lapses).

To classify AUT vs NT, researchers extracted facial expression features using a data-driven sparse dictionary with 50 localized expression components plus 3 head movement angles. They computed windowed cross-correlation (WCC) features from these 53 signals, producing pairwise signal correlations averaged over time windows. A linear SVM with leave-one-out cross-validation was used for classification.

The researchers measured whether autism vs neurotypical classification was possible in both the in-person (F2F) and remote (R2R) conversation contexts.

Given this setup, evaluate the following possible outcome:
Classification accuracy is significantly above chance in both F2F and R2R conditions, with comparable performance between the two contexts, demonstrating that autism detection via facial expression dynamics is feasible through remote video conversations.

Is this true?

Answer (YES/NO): YES